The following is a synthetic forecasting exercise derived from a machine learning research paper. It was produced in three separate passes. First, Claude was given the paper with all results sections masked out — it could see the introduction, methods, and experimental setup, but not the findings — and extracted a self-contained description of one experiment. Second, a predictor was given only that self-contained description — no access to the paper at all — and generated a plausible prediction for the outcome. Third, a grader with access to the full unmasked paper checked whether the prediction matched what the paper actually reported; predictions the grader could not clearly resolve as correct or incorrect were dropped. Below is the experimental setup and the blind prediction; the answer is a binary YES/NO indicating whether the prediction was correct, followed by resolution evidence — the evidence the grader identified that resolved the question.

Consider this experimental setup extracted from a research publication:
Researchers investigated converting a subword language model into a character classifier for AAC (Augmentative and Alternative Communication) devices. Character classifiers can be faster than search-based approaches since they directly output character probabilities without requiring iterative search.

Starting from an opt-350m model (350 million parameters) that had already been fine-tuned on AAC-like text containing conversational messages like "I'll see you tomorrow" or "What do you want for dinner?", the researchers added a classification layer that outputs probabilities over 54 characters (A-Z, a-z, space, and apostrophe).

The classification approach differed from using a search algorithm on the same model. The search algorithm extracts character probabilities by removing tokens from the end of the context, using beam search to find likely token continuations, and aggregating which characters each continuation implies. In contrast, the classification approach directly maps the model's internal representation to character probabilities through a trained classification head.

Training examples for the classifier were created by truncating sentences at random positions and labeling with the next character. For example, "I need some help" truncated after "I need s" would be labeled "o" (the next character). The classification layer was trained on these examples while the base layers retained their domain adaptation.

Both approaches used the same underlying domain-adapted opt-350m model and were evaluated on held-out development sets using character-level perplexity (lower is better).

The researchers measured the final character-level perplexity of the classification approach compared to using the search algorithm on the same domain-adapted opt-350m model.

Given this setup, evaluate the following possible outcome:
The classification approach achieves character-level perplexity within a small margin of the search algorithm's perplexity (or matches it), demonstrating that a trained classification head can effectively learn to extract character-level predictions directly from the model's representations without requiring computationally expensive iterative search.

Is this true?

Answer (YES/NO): NO